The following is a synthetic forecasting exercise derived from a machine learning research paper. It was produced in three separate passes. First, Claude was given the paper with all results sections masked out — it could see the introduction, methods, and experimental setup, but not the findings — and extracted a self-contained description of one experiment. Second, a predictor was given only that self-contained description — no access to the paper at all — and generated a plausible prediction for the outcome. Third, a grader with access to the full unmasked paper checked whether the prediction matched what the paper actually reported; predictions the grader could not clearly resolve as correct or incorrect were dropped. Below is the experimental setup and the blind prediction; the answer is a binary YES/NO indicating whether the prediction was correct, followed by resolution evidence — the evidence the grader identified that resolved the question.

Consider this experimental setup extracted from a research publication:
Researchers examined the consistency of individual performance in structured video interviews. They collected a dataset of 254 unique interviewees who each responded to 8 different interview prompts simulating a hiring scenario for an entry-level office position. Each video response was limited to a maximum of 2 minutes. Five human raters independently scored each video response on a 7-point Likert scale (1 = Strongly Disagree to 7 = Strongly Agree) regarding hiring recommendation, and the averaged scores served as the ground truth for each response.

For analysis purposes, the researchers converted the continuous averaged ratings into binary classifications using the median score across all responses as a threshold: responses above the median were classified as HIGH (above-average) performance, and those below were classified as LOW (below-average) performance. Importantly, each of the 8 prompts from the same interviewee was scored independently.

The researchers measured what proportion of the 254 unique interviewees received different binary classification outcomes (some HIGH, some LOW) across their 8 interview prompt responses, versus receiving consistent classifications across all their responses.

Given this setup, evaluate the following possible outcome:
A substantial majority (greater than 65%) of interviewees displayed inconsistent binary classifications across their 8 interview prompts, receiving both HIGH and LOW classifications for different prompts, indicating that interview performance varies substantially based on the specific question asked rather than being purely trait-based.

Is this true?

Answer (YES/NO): NO